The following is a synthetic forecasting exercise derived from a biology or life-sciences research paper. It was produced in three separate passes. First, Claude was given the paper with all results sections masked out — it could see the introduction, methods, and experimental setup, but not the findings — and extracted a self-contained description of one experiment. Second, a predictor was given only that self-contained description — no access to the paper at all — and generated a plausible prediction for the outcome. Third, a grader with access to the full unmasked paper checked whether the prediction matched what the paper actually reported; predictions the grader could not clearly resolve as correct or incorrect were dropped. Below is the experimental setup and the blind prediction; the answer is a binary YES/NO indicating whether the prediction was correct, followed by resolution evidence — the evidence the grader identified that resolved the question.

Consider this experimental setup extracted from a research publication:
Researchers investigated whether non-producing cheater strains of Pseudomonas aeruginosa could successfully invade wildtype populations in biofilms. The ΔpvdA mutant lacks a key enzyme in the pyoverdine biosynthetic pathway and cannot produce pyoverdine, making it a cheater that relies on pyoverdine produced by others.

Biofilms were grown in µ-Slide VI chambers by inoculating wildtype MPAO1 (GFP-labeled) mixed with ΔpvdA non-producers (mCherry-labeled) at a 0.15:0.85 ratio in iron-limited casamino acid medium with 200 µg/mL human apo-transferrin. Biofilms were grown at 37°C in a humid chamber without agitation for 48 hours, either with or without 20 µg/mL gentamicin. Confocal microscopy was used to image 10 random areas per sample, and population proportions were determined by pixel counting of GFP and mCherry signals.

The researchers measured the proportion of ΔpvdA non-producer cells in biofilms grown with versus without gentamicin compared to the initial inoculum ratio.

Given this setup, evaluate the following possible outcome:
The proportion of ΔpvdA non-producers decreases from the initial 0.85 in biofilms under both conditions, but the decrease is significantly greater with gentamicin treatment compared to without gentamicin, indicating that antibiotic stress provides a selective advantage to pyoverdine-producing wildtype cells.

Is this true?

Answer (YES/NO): NO